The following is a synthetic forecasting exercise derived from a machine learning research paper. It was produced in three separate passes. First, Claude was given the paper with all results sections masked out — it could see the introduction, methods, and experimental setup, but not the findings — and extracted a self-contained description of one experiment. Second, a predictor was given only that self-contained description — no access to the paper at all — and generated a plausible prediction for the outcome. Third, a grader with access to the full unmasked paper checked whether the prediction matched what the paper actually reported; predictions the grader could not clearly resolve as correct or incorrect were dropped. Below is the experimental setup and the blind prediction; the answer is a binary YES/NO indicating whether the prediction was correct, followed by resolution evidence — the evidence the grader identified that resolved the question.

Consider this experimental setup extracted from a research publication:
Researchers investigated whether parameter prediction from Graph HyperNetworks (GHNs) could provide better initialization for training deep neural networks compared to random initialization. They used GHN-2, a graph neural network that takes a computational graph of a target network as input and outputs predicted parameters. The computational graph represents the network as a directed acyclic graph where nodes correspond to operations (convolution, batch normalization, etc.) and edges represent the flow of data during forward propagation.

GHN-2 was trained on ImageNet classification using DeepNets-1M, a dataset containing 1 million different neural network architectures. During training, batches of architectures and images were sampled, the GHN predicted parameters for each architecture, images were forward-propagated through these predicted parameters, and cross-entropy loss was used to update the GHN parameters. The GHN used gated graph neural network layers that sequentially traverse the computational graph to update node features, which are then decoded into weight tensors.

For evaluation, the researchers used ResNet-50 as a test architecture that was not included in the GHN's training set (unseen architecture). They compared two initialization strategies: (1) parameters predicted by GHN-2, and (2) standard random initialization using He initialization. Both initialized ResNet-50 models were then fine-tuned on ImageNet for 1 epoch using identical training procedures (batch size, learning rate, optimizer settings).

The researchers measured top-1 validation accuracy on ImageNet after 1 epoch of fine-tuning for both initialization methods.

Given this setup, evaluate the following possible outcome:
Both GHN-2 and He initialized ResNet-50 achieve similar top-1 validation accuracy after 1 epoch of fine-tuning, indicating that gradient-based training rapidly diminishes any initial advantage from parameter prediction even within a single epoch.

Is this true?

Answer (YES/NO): NO